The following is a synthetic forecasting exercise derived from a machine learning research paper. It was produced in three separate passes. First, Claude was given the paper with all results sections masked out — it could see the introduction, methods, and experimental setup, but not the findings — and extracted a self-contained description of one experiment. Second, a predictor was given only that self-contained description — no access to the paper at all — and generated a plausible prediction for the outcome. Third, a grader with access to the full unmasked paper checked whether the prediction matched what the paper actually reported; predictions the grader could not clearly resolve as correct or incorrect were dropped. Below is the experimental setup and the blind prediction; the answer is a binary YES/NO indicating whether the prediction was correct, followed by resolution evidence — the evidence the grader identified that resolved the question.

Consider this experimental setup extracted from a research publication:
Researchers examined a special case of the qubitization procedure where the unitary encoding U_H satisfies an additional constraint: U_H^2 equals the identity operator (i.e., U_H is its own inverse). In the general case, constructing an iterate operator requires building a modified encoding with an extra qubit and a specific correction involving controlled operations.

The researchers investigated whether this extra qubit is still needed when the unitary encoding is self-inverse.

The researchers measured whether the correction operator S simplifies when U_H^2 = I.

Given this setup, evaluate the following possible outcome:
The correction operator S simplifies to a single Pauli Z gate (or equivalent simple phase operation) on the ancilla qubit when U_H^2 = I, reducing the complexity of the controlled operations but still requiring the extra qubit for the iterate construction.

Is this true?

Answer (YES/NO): NO